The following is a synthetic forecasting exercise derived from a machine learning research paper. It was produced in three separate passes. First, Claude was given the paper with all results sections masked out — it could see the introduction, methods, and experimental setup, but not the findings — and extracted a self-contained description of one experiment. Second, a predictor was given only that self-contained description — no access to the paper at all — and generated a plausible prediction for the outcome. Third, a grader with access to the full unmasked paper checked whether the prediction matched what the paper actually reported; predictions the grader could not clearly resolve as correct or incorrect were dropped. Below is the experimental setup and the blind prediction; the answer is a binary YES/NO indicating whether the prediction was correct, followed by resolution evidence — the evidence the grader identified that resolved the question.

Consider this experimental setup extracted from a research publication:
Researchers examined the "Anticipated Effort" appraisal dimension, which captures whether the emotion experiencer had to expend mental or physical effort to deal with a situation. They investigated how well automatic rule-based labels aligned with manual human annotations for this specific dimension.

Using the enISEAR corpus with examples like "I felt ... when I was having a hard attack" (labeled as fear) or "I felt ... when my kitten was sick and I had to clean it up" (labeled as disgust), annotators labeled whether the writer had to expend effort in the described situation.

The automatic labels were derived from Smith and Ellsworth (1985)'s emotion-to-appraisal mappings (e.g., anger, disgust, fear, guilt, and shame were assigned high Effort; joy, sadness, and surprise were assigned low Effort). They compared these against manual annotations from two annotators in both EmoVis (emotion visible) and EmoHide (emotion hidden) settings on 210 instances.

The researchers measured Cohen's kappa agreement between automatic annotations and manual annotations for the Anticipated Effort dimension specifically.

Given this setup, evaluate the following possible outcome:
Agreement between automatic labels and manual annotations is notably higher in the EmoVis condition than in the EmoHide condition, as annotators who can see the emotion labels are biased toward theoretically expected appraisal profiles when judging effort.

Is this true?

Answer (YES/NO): NO